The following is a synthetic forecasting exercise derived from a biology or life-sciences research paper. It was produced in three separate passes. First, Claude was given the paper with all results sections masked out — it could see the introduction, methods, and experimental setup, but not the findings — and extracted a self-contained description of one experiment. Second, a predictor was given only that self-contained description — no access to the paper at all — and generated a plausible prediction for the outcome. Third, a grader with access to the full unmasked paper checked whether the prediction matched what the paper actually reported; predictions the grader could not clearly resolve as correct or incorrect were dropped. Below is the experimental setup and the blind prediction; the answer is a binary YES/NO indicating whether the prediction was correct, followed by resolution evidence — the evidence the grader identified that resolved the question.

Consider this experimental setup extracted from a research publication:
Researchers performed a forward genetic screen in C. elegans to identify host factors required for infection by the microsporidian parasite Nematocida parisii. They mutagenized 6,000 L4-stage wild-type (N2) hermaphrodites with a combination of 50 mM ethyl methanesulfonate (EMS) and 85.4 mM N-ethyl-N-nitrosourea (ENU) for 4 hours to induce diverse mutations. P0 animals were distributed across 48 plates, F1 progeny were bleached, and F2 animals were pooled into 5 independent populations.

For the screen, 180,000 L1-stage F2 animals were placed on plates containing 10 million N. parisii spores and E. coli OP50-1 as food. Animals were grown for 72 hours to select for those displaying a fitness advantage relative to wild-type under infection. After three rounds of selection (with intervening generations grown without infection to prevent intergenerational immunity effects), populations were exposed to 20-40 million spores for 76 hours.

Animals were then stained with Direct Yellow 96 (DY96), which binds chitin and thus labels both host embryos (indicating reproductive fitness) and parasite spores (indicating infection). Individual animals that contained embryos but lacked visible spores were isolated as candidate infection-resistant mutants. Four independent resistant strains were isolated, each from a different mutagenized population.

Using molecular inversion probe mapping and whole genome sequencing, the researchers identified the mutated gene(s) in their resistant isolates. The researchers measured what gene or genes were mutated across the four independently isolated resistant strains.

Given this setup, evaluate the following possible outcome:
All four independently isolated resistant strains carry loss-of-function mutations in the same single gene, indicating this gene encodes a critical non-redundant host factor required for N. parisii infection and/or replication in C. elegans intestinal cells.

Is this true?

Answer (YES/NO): YES